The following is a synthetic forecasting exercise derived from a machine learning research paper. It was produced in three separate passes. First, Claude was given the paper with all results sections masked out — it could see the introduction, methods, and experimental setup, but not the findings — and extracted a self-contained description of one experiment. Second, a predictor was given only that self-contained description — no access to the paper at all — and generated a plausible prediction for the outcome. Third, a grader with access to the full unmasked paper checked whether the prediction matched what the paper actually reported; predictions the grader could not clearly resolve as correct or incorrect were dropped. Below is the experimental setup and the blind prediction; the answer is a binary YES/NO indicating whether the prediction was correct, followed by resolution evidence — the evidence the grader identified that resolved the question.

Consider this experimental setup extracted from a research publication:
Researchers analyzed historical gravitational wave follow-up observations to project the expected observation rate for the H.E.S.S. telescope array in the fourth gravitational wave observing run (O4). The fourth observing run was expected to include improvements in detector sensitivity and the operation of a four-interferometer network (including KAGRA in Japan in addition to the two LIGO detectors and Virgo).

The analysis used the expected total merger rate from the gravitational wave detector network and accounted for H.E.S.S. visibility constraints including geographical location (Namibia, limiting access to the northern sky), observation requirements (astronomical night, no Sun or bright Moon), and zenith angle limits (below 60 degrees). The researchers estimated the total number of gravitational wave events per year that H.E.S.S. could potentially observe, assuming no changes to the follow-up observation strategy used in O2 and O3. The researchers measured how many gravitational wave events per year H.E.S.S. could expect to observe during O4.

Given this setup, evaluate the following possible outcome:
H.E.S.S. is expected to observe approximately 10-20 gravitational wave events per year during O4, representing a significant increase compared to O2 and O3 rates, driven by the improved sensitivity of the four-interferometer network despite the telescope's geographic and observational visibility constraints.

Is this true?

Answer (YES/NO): NO